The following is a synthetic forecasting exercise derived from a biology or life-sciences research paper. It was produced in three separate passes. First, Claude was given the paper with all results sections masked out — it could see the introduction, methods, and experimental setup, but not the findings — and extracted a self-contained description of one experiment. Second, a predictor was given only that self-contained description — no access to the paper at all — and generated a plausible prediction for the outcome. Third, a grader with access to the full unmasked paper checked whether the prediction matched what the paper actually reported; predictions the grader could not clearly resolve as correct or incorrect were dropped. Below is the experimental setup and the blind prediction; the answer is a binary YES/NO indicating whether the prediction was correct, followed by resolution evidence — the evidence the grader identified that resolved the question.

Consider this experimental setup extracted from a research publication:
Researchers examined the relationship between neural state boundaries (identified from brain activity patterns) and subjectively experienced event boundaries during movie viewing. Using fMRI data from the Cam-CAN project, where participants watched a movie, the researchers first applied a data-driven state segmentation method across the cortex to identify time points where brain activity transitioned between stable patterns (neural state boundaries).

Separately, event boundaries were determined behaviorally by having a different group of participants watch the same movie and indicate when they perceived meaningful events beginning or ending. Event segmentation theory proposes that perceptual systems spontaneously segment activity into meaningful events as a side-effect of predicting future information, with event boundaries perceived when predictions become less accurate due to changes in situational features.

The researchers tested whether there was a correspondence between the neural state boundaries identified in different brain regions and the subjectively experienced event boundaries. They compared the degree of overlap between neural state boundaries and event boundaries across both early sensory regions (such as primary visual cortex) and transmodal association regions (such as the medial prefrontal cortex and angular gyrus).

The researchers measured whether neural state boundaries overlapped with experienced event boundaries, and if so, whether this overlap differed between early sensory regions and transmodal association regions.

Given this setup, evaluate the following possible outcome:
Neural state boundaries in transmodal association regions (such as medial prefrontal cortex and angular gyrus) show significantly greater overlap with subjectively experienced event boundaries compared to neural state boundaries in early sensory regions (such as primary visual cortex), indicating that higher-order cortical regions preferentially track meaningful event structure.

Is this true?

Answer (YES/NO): YES